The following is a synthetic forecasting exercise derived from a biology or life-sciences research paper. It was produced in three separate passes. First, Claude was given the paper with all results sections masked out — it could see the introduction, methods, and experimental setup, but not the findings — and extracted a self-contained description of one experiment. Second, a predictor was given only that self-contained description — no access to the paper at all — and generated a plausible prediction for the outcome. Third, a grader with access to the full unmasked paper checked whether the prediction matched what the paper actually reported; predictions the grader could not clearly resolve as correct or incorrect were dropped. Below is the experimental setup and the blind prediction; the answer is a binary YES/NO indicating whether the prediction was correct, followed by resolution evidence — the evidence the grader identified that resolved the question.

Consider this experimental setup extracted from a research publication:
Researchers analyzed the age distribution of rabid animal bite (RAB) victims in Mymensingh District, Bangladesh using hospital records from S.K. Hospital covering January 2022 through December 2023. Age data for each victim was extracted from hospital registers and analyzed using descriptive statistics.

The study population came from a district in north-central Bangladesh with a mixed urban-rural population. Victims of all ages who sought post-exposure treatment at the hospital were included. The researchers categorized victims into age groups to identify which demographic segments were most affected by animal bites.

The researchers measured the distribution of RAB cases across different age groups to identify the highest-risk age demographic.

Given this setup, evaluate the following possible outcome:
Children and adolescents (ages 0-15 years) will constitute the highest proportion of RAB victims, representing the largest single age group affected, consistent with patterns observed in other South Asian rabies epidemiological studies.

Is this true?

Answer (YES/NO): NO